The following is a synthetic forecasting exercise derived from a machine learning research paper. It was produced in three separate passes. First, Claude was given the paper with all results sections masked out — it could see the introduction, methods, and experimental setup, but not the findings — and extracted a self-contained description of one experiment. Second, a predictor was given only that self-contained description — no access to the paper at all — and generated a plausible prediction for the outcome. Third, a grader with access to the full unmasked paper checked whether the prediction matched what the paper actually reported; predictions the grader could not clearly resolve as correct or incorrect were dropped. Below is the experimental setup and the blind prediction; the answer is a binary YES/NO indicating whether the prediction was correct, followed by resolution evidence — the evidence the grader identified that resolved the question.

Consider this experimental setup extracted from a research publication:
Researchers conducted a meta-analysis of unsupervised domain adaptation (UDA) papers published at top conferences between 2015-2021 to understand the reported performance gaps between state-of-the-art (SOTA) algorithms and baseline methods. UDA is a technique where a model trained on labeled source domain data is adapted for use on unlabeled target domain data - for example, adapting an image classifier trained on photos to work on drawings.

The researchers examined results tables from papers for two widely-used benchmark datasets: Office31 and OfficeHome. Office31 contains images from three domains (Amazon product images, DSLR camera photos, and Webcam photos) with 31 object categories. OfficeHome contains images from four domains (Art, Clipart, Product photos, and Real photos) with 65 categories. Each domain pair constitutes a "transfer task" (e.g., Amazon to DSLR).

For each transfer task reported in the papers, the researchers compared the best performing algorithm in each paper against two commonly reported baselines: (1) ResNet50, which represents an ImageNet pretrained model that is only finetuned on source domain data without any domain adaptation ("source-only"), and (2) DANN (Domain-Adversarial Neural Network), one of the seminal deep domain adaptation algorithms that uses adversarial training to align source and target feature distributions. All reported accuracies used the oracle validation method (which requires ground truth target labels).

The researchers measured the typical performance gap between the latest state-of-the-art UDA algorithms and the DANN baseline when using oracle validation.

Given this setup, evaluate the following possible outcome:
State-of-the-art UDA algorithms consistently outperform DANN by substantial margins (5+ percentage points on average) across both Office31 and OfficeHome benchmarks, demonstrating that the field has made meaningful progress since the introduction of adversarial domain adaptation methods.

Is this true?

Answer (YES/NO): YES